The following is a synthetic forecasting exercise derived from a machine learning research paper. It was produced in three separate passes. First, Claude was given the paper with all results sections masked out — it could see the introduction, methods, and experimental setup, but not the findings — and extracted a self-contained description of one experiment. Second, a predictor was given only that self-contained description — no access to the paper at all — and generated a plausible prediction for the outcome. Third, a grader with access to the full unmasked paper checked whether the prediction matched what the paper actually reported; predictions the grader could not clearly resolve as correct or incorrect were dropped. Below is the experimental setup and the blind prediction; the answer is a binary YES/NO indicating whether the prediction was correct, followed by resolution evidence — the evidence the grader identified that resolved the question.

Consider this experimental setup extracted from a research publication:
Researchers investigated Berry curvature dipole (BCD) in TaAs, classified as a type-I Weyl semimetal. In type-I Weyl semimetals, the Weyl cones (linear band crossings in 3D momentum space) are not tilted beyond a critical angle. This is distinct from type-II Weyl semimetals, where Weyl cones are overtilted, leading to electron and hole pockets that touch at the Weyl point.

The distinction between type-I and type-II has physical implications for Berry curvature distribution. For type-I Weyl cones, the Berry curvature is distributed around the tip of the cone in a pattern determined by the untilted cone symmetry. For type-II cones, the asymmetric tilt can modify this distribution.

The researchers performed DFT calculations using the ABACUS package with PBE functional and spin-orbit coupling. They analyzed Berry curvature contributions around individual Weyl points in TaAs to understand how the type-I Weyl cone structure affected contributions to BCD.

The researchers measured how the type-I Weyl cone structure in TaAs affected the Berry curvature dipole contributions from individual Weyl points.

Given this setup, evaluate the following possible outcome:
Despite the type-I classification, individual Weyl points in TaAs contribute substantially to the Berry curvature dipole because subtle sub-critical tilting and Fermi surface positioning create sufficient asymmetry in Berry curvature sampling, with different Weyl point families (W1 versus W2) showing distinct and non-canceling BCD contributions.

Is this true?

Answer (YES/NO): NO